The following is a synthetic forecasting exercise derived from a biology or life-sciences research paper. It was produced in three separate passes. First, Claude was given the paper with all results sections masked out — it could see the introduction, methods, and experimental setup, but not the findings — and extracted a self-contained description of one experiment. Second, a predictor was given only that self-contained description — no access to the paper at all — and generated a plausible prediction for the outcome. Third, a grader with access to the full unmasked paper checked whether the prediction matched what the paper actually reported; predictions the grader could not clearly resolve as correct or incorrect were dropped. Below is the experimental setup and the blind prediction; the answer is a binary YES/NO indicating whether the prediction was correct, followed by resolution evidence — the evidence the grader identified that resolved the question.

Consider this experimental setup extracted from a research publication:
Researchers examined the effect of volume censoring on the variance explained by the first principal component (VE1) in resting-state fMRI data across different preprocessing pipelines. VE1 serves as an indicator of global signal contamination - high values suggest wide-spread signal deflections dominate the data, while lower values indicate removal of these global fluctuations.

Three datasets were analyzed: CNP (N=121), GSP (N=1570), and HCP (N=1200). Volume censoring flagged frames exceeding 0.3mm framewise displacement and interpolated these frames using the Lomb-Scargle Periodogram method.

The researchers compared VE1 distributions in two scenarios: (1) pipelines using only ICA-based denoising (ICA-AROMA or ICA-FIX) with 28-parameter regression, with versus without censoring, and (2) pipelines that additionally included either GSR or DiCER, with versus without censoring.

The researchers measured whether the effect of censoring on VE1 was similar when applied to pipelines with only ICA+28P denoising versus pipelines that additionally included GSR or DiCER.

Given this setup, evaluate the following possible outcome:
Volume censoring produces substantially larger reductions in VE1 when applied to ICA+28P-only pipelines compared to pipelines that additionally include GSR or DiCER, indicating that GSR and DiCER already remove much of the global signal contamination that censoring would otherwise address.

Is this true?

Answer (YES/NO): YES